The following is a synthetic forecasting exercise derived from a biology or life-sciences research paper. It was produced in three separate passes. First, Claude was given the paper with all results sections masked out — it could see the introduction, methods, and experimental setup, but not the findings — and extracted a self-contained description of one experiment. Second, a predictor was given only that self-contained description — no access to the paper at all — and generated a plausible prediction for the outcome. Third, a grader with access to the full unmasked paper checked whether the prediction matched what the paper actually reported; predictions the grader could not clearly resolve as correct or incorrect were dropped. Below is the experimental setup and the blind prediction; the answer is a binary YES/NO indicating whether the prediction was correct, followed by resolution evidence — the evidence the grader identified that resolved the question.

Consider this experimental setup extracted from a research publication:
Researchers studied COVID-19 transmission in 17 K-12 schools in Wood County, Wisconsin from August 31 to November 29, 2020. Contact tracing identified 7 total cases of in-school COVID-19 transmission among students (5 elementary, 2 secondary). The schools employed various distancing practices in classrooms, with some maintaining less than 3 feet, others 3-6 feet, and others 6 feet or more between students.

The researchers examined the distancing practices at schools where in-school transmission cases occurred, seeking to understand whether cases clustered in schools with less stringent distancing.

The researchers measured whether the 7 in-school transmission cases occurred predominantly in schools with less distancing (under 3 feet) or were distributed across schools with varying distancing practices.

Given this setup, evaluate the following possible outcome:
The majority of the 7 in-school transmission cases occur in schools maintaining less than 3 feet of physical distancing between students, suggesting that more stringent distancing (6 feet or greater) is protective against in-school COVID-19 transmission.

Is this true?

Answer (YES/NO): NO